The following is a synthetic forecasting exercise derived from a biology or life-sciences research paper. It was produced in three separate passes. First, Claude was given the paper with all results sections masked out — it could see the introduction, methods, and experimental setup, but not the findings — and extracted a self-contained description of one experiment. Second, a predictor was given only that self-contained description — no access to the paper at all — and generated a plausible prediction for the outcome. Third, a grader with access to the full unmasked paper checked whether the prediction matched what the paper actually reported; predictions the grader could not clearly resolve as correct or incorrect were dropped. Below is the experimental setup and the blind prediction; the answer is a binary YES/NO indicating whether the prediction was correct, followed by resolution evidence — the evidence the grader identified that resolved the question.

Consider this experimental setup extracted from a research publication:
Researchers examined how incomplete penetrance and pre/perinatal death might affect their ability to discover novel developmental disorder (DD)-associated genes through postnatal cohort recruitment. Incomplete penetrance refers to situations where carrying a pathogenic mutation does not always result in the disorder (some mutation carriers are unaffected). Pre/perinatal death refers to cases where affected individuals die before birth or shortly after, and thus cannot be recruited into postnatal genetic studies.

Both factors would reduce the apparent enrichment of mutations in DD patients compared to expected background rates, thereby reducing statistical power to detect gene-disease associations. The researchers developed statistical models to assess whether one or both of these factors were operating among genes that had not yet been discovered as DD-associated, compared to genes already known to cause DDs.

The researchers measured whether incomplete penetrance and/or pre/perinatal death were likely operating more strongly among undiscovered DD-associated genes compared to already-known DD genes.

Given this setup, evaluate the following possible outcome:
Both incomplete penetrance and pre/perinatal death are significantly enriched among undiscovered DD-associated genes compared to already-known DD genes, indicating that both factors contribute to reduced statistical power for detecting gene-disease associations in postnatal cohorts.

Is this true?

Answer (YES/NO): NO